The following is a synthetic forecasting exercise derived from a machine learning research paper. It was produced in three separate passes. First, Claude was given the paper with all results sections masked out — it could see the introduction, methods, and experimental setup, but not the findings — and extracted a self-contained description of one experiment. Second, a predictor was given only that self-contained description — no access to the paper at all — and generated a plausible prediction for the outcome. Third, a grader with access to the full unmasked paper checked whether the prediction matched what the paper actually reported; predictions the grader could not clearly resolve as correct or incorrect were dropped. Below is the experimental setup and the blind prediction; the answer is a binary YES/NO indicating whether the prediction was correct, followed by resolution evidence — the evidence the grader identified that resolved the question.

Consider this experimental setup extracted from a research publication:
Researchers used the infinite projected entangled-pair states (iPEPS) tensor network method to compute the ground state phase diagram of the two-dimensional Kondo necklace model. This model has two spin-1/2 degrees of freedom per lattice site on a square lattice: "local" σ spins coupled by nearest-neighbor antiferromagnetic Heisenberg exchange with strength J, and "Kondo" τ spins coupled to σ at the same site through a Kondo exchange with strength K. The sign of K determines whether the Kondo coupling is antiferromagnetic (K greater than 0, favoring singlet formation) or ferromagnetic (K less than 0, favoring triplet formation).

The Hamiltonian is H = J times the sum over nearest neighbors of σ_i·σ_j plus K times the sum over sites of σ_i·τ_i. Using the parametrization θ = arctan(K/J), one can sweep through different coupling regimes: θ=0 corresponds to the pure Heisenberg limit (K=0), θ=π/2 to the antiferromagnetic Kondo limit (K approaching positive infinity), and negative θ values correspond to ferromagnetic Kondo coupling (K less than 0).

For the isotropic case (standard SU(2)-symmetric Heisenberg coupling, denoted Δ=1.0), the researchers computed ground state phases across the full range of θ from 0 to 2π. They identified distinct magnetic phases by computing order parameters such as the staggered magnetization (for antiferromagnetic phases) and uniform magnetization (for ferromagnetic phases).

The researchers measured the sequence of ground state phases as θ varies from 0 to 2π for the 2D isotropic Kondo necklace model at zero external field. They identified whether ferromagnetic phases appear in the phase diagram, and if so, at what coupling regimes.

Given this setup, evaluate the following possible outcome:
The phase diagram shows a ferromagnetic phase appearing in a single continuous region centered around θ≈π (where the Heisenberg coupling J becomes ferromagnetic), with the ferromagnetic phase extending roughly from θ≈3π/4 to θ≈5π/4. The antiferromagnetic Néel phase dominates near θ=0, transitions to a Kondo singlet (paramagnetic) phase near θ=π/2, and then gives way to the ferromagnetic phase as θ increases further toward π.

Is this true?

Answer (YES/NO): NO